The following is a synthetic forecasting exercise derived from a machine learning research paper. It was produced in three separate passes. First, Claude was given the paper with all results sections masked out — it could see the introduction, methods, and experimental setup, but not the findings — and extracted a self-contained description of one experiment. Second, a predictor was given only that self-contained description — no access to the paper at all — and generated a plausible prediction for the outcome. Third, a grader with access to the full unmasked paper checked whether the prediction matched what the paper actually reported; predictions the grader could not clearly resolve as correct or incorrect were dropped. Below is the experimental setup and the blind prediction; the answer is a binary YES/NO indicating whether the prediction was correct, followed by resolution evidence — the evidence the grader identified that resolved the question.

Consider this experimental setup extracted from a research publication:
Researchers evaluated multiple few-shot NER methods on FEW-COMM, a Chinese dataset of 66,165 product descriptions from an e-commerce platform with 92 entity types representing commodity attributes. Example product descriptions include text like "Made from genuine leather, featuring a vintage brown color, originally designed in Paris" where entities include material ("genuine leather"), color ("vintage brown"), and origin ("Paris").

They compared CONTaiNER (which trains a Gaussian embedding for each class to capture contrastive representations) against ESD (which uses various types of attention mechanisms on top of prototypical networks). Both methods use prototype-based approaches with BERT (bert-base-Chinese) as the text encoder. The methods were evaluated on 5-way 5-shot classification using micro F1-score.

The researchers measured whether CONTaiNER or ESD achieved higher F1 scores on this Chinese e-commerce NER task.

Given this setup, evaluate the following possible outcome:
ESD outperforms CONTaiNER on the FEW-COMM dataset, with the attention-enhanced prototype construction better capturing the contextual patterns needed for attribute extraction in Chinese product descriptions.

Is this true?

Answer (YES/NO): YES